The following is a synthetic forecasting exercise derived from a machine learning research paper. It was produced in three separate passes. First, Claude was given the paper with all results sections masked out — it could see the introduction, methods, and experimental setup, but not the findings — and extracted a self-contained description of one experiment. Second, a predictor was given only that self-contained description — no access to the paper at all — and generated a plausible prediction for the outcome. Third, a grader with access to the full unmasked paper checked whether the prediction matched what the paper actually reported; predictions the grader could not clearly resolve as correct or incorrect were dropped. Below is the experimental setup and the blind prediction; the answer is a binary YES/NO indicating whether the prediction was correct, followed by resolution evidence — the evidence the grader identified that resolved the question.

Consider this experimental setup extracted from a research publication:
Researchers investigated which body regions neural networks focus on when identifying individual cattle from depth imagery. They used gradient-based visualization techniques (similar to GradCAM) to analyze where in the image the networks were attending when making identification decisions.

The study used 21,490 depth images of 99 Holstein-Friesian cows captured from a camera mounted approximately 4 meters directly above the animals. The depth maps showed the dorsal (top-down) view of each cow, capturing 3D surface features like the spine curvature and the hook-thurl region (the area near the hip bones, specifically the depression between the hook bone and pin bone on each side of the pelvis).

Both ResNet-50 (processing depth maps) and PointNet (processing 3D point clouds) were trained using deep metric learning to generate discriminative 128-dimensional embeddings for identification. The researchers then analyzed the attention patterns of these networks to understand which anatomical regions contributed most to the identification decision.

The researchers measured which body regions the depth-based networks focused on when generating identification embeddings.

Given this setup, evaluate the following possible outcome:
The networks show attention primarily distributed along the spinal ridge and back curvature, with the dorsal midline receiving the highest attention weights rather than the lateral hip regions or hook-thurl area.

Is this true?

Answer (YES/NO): NO